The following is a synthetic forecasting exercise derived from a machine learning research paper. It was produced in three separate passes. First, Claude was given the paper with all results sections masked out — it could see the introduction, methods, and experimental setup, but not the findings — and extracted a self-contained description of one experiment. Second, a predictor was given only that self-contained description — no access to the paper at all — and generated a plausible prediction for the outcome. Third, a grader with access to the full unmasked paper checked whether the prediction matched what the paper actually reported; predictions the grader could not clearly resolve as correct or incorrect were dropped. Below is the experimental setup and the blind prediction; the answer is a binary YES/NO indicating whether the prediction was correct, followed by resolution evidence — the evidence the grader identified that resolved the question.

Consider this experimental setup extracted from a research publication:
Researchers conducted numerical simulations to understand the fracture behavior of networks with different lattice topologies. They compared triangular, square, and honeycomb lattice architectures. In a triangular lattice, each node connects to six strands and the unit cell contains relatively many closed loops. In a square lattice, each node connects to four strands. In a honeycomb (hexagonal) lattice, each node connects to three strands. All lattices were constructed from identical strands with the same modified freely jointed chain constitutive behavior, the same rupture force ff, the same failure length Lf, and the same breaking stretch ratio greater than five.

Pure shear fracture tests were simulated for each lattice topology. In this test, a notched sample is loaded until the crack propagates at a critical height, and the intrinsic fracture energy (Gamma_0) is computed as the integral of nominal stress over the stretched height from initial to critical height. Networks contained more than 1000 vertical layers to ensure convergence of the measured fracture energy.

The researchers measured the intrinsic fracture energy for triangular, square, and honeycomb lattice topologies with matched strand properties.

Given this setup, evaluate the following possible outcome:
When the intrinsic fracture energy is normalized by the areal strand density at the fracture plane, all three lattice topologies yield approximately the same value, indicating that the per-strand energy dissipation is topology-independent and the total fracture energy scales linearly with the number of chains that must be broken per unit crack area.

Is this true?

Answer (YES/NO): NO